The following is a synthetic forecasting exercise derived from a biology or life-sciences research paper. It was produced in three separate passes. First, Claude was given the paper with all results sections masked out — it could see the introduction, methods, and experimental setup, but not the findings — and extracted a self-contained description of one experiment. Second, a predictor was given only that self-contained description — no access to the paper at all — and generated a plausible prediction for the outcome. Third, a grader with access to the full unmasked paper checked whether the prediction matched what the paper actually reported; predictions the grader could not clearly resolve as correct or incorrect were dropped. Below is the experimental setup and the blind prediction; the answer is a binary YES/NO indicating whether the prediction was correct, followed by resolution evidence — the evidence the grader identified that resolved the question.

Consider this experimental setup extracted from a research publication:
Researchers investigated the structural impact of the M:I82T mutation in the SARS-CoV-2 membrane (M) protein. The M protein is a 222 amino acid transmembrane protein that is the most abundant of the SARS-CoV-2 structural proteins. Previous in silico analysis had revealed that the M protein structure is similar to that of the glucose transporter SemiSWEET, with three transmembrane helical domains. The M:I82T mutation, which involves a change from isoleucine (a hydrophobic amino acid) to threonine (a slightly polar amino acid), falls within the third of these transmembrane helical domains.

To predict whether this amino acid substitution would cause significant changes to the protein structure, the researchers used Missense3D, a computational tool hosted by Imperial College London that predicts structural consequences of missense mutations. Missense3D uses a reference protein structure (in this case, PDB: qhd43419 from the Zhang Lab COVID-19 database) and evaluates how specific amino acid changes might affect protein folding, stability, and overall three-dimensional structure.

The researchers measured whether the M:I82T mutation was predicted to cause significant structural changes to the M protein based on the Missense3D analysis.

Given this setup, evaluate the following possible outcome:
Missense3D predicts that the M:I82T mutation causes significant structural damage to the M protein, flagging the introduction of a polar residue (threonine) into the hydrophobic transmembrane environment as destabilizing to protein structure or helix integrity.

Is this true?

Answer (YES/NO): NO